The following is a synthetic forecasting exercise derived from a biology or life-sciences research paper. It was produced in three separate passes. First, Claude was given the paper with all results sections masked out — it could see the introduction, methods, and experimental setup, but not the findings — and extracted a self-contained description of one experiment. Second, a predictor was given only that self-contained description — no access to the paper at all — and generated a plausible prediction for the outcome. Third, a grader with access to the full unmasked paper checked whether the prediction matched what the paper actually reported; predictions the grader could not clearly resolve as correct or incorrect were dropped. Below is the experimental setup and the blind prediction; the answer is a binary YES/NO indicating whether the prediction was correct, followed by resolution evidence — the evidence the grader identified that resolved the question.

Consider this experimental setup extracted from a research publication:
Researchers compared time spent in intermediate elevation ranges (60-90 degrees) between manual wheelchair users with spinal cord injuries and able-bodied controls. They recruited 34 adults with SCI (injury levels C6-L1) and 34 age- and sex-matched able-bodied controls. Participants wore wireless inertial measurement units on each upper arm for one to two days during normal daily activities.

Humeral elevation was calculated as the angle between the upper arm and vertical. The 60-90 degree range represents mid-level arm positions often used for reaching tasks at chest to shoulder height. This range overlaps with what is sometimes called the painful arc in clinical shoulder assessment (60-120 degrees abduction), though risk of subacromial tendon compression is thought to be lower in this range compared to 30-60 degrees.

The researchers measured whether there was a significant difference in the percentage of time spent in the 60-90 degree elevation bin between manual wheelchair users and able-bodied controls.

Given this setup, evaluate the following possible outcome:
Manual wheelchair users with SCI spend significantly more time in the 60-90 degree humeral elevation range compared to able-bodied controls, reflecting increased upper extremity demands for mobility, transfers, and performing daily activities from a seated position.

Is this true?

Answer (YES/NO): NO